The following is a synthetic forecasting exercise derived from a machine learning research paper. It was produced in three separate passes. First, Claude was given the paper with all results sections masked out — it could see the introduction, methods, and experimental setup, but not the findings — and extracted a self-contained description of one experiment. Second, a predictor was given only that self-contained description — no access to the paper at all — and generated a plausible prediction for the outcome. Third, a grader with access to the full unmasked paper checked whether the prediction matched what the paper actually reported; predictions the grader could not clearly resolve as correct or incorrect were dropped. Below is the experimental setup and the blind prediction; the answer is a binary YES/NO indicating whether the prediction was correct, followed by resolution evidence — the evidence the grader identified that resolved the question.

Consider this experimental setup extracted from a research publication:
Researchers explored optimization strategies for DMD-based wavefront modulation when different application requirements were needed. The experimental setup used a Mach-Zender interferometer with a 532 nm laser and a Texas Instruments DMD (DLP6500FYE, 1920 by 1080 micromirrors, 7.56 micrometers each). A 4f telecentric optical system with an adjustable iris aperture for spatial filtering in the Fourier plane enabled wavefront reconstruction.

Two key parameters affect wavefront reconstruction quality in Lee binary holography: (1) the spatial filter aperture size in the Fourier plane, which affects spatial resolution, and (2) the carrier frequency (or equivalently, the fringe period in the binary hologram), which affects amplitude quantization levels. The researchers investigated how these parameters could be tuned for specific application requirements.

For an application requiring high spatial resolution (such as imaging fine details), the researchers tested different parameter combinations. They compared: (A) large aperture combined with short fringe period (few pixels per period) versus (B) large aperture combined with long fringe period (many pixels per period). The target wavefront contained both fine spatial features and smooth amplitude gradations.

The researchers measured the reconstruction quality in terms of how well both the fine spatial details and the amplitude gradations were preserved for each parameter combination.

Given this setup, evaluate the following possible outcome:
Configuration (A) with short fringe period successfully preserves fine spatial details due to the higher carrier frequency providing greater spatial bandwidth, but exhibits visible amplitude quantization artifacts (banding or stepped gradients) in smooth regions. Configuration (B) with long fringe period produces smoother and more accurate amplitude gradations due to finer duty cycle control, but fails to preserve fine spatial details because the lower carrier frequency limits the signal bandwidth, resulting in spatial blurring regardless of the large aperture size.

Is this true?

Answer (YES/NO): NO